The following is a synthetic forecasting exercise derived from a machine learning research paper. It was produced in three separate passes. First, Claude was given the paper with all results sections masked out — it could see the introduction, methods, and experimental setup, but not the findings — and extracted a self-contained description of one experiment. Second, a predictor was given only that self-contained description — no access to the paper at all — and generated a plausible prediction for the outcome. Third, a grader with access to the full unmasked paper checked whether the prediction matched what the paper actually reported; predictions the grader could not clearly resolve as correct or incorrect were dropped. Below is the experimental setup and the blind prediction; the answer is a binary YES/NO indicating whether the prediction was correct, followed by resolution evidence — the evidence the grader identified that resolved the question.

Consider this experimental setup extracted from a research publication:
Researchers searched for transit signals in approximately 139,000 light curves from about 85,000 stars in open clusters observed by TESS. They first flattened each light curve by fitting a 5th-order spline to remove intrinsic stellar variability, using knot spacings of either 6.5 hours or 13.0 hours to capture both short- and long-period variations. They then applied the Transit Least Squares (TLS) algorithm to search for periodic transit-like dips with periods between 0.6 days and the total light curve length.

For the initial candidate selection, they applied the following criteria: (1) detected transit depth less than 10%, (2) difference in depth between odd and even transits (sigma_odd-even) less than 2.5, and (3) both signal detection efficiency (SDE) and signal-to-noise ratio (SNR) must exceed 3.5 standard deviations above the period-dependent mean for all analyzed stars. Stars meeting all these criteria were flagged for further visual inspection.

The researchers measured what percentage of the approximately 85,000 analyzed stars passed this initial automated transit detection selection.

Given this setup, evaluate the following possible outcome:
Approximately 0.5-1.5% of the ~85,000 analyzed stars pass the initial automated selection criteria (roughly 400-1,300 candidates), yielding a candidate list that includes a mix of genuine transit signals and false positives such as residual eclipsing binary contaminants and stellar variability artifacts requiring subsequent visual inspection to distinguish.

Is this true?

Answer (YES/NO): NO